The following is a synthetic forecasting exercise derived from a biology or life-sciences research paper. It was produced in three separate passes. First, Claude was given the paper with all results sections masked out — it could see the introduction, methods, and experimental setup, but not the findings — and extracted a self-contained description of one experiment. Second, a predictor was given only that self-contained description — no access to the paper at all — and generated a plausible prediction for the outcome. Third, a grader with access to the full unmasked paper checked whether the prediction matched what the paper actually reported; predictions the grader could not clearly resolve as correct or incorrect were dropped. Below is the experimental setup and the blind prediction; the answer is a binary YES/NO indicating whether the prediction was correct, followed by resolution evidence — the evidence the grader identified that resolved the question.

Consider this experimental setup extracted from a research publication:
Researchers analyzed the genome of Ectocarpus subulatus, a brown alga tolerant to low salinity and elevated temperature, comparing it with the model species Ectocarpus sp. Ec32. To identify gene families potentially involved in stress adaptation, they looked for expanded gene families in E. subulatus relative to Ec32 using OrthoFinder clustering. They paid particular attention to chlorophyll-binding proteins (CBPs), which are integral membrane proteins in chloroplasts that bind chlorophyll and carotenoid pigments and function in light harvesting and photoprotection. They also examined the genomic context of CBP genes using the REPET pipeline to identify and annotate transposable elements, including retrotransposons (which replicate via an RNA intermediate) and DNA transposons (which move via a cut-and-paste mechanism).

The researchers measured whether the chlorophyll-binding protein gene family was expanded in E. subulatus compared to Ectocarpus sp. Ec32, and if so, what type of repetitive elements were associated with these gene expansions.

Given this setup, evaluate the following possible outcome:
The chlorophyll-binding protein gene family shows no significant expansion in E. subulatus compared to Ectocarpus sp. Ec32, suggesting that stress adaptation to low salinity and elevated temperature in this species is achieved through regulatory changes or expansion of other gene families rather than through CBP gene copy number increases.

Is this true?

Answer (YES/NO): NO